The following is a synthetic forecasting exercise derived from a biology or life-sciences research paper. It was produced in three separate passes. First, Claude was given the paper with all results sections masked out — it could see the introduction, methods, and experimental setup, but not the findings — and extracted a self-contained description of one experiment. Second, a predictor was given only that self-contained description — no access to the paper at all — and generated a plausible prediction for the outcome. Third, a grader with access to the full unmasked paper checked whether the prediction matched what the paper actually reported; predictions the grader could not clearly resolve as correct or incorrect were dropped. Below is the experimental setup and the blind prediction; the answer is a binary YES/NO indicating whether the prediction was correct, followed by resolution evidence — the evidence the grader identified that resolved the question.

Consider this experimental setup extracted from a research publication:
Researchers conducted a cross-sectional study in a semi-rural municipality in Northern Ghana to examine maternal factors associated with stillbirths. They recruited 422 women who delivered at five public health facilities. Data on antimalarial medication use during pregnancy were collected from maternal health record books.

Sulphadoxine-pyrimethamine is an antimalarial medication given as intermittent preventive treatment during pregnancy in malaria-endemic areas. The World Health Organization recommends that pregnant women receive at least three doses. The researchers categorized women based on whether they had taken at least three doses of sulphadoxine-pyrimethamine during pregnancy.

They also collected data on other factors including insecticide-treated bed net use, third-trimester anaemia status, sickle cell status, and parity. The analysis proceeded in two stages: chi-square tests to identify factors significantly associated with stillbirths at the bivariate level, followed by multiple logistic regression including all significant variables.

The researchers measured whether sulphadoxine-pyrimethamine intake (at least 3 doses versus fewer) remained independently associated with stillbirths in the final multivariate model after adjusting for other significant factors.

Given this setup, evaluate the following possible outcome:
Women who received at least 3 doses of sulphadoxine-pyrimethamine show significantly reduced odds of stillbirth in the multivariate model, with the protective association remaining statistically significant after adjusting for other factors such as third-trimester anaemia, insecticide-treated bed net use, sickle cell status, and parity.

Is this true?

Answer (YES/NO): NO